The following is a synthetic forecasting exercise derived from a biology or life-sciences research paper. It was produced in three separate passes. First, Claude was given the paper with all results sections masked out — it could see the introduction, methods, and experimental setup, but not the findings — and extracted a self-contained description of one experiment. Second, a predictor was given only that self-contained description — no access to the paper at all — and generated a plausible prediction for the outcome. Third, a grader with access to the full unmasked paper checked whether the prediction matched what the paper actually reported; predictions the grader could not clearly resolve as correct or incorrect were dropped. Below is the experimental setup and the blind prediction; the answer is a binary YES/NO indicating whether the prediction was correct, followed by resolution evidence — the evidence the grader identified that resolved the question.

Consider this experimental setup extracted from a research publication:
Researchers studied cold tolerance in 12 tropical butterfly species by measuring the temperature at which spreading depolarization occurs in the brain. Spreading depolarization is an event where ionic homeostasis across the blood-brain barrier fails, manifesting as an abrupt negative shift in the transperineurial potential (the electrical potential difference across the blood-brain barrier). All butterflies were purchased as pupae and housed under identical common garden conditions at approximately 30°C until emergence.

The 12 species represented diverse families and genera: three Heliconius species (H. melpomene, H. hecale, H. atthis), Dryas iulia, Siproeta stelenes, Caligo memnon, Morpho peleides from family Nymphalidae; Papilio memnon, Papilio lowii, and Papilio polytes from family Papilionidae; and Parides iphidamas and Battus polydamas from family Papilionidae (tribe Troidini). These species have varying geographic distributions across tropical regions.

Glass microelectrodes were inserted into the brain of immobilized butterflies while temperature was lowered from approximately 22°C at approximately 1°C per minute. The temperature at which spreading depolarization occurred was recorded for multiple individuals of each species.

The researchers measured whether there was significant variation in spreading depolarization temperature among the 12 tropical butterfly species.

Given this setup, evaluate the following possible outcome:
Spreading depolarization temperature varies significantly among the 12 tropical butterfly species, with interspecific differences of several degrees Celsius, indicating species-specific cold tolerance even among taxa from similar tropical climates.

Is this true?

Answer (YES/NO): NO